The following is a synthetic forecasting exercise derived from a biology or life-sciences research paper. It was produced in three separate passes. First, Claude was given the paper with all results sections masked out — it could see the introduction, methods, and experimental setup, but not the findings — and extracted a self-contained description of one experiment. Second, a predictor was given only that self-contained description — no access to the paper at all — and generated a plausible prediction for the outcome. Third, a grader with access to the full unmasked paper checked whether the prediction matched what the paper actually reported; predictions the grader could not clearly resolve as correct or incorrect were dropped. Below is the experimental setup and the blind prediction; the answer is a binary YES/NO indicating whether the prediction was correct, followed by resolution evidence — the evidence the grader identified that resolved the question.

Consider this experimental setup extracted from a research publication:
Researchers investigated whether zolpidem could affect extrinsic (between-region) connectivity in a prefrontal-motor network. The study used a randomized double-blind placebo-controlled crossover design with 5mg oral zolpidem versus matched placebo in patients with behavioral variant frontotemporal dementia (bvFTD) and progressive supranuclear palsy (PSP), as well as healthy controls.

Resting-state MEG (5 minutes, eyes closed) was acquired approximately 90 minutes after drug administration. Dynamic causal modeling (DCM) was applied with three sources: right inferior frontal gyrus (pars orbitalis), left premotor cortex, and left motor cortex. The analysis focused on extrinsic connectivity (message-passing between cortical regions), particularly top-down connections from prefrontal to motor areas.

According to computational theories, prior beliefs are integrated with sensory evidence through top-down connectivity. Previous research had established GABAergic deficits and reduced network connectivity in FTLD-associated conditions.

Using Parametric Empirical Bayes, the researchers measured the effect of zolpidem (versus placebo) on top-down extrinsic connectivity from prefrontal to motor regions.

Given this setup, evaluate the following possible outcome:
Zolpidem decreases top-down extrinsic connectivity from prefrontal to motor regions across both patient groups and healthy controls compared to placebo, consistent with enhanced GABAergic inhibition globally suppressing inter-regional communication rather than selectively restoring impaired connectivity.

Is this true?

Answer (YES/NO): NO